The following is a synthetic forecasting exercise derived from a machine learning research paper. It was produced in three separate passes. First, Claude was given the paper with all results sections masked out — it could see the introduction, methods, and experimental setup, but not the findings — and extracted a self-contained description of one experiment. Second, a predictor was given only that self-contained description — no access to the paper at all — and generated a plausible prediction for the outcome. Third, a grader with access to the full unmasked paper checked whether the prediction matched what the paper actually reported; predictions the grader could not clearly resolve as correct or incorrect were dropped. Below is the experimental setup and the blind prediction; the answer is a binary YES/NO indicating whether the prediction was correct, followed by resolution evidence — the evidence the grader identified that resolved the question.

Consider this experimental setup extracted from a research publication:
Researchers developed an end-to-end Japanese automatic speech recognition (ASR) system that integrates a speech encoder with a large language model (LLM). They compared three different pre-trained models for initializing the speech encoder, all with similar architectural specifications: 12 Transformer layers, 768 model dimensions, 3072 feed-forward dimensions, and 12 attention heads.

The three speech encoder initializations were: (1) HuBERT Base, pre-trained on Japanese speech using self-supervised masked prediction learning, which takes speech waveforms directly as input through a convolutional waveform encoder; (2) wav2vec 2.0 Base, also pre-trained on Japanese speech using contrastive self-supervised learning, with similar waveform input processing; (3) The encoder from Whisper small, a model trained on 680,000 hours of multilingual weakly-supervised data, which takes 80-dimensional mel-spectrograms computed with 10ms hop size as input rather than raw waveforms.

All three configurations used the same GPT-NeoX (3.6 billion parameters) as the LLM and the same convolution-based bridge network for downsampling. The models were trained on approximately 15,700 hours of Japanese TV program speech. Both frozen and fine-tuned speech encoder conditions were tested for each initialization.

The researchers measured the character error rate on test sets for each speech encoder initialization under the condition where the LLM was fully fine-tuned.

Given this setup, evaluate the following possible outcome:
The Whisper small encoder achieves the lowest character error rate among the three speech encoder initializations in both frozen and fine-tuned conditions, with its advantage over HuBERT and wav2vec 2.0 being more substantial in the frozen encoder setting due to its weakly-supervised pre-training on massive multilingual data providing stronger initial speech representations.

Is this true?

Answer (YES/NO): NO